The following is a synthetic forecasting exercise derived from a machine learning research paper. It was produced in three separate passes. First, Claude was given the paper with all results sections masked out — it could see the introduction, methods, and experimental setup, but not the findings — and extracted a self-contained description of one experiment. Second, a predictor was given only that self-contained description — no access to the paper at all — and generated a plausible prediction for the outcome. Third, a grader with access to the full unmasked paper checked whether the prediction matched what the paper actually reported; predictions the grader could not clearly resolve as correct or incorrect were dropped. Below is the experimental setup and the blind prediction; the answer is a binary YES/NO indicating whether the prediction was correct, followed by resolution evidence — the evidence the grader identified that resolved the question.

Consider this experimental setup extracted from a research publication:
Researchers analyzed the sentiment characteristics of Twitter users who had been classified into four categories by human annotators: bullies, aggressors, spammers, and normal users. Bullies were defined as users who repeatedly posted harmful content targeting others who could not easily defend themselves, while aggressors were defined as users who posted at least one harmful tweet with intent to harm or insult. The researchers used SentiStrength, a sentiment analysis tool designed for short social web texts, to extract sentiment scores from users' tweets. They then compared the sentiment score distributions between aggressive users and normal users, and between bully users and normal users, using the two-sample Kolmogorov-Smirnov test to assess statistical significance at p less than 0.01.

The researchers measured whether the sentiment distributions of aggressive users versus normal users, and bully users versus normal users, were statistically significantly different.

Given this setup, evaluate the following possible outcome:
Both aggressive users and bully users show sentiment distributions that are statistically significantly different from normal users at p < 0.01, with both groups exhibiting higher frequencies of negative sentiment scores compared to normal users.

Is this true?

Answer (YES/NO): NO